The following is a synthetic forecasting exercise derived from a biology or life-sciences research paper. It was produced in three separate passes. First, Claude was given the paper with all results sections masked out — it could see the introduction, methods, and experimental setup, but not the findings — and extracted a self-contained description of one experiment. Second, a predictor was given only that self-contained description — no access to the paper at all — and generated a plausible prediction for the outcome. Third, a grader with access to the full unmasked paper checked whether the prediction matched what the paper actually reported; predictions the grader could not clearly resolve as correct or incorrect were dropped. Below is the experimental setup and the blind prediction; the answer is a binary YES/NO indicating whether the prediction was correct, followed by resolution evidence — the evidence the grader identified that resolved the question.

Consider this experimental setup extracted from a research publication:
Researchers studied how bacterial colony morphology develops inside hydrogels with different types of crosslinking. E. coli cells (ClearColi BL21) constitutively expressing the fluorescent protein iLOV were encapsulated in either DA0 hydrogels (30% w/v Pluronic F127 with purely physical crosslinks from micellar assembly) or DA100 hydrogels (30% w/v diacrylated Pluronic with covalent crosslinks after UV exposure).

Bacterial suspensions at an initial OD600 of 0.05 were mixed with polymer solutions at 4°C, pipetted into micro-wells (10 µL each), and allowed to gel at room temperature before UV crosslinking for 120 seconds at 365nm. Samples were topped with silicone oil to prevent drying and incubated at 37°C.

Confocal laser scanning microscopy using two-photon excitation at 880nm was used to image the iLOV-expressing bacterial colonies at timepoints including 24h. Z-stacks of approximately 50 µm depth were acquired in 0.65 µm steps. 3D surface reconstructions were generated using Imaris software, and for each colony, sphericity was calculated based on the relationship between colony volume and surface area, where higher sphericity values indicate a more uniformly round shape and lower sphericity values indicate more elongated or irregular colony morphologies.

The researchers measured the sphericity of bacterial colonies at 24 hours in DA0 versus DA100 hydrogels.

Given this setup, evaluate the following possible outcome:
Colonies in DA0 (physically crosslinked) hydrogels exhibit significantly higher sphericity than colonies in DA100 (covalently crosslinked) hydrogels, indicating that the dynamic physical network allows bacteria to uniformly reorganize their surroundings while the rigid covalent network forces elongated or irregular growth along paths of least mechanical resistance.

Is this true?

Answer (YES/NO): NO